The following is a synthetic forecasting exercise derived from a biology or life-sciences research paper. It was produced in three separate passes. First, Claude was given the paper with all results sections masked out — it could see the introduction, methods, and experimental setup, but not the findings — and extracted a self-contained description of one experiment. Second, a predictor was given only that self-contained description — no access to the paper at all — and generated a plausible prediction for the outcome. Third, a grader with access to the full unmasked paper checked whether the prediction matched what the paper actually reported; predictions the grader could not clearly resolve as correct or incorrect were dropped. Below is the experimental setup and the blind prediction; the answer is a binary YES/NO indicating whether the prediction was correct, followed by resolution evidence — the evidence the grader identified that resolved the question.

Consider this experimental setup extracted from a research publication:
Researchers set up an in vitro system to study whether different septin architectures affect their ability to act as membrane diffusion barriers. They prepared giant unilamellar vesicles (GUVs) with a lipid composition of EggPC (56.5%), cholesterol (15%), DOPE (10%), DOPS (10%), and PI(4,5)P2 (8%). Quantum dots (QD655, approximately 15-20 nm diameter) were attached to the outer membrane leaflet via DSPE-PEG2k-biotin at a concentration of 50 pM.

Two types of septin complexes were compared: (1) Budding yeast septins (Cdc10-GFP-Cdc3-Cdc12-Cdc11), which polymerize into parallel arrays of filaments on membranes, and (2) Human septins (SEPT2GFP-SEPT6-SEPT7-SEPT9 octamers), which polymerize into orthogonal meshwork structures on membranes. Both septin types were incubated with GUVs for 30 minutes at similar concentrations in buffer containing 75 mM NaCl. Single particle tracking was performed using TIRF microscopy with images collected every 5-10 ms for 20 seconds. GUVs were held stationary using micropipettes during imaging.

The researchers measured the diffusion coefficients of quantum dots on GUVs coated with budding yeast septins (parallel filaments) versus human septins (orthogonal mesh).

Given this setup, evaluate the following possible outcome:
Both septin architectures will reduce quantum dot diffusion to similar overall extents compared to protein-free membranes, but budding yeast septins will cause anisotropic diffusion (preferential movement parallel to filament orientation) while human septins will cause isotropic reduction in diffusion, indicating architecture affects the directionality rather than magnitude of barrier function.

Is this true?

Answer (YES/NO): NO